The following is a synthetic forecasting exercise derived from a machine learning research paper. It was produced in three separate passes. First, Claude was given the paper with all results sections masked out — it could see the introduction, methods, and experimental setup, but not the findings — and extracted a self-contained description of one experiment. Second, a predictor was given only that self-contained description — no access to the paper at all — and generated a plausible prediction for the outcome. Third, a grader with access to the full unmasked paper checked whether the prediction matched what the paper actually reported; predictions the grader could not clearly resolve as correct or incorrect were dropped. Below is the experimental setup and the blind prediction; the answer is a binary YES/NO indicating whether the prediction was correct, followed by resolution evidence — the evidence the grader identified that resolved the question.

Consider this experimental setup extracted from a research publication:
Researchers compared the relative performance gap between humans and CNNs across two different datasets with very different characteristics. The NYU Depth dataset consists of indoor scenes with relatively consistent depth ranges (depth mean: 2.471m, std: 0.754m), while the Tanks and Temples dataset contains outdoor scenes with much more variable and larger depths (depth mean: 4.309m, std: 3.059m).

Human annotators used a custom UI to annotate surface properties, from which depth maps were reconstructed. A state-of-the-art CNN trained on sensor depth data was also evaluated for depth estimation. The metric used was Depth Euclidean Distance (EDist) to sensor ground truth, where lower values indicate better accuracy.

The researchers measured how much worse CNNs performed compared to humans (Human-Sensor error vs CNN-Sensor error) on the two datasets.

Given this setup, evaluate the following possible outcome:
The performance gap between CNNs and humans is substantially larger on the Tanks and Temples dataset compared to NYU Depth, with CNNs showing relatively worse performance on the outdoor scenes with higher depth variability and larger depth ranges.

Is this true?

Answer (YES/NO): YES